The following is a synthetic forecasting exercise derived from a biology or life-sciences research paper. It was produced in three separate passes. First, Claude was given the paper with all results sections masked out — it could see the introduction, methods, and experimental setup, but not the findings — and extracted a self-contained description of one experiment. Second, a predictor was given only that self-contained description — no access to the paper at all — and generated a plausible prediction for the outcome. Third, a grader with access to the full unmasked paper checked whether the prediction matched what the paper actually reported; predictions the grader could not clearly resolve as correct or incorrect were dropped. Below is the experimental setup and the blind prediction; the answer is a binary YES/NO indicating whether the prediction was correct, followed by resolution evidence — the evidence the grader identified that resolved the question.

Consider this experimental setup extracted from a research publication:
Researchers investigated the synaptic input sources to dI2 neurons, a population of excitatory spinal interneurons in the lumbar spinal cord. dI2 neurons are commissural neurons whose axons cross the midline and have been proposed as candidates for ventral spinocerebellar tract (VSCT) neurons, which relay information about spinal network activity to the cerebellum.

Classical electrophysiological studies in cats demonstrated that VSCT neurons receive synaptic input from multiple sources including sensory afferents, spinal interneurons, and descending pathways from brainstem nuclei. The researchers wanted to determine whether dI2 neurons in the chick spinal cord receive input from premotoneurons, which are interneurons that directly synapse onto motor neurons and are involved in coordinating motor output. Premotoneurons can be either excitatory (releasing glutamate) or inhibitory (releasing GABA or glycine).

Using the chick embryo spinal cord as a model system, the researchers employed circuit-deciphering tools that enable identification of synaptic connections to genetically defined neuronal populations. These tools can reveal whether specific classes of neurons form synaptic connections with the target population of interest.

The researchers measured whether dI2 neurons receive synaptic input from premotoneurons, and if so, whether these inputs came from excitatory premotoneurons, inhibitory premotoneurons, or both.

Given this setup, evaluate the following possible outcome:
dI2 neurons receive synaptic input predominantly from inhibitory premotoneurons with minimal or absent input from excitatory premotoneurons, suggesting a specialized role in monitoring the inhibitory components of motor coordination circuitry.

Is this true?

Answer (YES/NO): NO